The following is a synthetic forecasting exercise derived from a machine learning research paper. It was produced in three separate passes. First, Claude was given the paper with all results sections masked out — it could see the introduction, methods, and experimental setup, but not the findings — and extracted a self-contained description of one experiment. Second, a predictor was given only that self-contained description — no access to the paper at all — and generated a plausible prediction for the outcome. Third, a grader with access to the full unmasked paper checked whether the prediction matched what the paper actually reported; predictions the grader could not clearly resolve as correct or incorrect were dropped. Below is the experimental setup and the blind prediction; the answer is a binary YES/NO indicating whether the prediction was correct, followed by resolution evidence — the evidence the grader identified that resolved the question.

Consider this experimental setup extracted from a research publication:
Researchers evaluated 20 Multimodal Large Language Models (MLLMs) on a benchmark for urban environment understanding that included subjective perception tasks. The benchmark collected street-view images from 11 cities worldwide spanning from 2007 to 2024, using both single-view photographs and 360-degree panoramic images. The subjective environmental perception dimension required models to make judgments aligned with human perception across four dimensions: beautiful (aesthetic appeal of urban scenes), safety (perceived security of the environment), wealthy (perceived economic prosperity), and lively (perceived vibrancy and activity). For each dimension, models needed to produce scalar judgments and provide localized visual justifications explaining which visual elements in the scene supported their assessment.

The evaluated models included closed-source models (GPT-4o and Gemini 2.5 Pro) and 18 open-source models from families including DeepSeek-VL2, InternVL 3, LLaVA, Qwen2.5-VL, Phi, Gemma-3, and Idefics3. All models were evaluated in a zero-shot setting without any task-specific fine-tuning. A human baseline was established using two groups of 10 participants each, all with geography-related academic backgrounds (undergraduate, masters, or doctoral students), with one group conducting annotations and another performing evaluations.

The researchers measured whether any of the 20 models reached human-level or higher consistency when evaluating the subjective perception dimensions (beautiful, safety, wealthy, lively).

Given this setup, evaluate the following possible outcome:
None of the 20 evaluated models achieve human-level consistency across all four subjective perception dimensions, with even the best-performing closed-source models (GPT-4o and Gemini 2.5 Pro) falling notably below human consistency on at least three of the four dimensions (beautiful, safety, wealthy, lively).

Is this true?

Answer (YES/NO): NO